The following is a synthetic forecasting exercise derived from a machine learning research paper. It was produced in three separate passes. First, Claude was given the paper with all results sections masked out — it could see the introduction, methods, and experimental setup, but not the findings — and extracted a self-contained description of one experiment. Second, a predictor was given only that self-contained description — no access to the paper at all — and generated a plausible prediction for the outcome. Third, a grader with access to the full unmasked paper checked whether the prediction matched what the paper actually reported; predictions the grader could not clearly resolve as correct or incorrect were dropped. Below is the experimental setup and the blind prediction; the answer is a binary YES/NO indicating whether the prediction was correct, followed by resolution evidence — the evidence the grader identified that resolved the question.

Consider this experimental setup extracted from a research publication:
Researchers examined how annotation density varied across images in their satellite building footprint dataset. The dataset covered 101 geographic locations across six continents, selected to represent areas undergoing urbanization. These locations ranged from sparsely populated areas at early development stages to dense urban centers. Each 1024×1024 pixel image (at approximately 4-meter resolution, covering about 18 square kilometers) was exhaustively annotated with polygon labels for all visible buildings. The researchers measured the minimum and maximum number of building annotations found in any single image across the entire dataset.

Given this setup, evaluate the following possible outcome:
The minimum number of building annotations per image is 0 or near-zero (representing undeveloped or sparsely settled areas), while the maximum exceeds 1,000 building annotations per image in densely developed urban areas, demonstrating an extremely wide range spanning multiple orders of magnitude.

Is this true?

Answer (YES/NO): NO